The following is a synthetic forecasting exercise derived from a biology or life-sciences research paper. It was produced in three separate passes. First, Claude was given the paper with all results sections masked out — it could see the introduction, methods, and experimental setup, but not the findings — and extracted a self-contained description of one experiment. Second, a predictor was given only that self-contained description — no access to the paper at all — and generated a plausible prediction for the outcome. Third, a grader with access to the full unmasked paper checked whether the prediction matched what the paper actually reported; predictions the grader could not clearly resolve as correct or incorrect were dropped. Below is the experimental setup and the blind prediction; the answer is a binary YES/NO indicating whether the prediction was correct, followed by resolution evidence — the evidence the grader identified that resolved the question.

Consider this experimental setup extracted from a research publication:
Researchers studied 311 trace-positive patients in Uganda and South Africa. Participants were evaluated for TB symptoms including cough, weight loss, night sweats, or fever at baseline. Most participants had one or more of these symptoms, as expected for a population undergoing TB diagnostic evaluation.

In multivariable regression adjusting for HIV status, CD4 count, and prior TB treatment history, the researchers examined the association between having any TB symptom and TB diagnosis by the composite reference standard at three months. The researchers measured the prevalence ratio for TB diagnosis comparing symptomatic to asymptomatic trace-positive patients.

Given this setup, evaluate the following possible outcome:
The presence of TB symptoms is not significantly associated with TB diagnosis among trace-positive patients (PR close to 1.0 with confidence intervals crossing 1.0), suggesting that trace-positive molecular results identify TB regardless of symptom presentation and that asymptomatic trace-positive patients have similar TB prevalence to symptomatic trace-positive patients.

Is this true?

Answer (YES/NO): NO